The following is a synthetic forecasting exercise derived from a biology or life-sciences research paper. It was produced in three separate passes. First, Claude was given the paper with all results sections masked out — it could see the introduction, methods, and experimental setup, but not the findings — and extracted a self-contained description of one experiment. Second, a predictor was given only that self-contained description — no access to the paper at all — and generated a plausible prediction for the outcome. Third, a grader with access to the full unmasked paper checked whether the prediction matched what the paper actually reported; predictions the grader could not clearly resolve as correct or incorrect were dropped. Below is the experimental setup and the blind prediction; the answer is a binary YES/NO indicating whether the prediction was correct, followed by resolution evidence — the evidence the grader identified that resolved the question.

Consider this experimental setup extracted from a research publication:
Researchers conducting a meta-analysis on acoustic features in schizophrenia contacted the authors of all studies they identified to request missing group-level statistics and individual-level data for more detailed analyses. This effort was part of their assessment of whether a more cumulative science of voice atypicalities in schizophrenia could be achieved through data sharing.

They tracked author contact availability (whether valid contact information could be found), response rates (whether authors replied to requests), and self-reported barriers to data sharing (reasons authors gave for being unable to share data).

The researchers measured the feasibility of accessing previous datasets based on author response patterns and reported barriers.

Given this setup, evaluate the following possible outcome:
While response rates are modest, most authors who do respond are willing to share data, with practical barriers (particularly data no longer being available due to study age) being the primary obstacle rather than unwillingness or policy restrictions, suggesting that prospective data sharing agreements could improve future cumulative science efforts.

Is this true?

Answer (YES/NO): NO